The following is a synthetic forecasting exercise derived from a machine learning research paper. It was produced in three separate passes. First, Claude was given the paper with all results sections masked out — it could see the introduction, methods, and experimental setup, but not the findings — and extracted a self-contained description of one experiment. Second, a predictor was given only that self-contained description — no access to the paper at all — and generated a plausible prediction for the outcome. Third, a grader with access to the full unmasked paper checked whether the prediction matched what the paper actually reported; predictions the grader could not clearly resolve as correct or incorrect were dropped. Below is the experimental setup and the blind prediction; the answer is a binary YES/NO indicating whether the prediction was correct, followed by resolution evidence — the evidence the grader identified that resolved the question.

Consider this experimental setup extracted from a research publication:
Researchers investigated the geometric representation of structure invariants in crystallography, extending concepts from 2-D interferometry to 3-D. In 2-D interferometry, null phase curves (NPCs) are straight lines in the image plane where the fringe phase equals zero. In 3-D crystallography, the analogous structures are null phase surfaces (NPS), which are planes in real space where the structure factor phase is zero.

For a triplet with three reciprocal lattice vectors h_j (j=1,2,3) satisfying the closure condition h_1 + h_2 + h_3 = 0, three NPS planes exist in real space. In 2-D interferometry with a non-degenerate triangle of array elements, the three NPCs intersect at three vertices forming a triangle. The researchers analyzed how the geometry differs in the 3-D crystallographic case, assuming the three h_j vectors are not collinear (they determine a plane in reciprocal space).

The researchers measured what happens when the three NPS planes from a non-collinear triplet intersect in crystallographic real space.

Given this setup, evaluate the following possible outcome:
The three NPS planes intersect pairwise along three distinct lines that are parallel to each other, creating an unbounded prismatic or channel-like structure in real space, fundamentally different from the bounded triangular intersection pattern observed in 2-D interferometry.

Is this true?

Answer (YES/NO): NO